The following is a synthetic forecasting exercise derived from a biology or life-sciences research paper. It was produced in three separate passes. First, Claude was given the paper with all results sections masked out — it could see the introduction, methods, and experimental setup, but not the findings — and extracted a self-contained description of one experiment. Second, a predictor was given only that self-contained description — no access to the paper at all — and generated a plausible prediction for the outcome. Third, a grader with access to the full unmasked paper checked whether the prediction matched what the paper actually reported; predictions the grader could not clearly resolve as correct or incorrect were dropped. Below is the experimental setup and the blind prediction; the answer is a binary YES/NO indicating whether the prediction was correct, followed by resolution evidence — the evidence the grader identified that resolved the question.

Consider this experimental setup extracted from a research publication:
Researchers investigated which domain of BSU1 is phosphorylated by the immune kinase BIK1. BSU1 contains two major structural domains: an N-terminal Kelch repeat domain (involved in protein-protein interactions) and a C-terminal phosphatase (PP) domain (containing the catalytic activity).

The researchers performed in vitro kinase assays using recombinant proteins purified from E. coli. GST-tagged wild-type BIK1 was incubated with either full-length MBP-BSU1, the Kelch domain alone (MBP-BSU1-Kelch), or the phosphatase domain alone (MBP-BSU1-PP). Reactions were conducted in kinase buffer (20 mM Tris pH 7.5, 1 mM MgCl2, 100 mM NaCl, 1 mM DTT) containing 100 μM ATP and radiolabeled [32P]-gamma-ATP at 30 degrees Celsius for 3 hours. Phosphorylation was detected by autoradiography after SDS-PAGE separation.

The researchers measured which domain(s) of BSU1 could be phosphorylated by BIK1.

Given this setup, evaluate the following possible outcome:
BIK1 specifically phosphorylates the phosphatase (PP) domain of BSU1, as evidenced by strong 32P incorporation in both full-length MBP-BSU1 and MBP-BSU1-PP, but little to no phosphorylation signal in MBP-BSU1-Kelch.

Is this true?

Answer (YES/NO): NO